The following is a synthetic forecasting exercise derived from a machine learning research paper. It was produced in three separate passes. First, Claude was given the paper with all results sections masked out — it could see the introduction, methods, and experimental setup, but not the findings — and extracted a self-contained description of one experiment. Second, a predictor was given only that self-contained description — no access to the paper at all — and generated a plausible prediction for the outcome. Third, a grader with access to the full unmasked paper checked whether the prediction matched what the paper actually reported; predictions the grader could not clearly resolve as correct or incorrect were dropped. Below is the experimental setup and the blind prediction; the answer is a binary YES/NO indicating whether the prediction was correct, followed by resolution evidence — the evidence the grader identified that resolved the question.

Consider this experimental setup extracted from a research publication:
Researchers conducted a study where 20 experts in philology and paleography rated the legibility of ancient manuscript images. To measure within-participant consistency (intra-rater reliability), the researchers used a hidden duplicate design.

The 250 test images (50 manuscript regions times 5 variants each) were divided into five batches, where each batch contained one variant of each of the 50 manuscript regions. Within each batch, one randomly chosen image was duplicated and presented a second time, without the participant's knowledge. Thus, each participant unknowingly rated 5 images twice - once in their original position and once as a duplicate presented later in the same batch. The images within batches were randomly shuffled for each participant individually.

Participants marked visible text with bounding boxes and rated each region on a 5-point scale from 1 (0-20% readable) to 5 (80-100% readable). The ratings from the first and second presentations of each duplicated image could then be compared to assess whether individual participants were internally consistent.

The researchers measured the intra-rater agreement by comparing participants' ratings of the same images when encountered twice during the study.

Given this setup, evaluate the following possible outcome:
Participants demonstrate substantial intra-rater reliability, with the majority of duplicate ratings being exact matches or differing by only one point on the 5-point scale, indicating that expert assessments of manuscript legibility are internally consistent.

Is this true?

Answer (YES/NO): YES